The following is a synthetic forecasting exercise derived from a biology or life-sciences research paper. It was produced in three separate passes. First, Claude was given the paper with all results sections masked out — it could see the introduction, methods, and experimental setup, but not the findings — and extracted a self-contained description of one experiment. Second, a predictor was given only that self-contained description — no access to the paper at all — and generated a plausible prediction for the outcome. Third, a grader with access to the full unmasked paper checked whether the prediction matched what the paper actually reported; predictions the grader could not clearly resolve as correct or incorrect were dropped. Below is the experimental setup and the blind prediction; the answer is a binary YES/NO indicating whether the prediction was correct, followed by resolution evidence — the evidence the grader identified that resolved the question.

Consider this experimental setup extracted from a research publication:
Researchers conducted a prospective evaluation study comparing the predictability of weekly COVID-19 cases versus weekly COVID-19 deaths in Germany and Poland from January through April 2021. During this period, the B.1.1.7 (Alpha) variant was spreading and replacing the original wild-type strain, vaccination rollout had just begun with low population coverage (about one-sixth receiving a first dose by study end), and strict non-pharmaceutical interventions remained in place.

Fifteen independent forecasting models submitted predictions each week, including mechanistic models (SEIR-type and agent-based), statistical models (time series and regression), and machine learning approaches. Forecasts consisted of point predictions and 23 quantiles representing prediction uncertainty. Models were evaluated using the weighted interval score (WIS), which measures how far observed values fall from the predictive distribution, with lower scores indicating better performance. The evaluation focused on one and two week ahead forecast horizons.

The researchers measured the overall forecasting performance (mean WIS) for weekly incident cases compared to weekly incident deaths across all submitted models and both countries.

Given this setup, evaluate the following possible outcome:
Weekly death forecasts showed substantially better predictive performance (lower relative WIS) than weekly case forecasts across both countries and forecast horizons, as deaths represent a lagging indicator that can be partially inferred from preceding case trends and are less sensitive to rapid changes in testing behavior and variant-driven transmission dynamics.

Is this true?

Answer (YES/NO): YES